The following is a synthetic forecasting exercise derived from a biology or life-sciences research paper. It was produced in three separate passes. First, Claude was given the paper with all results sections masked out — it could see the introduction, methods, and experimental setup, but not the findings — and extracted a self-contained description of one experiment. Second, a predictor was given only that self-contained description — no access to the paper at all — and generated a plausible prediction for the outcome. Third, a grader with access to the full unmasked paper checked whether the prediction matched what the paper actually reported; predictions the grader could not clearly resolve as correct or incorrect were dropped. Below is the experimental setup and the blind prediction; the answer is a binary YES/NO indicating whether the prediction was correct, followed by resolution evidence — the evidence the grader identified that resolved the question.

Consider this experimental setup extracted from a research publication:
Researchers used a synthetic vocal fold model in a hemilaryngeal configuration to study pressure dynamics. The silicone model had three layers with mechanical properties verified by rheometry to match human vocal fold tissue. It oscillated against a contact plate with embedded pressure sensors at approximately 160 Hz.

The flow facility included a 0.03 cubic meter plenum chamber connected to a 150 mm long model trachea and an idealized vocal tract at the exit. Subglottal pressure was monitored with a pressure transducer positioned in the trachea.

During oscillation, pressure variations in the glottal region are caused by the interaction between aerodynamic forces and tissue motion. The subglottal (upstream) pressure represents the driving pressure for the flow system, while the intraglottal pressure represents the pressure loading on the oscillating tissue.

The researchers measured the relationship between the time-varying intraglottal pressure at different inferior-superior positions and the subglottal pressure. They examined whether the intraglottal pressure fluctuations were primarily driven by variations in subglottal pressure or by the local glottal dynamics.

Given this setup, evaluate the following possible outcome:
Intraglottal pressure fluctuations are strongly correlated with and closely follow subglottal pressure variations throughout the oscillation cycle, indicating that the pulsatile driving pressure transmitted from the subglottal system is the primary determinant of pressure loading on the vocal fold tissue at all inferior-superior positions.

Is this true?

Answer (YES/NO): NO